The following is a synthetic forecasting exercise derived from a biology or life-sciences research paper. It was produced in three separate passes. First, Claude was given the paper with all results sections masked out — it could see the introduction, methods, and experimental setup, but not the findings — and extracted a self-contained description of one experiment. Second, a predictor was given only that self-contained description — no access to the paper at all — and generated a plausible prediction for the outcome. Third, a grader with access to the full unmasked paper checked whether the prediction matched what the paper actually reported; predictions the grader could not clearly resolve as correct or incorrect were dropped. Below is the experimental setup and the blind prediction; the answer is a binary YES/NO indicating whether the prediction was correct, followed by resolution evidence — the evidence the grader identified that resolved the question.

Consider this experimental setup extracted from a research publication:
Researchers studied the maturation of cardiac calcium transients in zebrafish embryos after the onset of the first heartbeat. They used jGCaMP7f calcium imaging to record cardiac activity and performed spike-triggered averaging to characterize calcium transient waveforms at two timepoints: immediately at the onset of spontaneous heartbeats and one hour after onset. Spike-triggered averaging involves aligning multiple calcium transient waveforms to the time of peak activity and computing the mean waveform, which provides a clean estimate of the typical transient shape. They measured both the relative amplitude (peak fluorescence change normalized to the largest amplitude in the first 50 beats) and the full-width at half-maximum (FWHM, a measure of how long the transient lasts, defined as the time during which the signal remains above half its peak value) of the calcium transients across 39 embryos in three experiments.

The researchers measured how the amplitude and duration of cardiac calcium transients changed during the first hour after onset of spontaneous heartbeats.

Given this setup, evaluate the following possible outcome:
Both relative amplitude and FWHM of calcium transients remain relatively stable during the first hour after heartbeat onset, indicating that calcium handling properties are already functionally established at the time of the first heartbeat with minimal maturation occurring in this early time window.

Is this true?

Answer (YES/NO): NO